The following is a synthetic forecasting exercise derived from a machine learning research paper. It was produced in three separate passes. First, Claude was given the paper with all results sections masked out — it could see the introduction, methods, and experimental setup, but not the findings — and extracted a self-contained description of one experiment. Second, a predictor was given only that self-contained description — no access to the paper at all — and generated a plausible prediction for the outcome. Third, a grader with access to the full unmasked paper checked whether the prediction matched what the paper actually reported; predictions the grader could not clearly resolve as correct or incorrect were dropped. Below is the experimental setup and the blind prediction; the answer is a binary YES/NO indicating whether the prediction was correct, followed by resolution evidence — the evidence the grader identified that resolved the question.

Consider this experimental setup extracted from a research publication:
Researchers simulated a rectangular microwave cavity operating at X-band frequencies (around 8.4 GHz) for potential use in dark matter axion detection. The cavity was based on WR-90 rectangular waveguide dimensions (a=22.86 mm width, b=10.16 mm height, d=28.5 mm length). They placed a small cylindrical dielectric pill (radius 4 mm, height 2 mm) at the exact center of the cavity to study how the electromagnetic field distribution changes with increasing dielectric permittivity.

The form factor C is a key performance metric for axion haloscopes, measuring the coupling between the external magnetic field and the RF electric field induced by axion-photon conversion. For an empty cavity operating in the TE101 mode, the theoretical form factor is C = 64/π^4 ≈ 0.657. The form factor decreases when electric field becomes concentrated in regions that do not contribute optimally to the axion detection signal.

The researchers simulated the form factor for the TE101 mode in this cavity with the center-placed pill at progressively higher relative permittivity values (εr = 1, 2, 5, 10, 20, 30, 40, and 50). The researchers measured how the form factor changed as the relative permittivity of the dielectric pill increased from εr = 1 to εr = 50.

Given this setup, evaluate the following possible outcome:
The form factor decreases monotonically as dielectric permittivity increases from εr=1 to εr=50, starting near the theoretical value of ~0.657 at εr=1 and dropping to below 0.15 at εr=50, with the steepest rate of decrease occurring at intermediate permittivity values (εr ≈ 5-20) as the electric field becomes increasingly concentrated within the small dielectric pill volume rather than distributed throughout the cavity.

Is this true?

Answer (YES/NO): NO